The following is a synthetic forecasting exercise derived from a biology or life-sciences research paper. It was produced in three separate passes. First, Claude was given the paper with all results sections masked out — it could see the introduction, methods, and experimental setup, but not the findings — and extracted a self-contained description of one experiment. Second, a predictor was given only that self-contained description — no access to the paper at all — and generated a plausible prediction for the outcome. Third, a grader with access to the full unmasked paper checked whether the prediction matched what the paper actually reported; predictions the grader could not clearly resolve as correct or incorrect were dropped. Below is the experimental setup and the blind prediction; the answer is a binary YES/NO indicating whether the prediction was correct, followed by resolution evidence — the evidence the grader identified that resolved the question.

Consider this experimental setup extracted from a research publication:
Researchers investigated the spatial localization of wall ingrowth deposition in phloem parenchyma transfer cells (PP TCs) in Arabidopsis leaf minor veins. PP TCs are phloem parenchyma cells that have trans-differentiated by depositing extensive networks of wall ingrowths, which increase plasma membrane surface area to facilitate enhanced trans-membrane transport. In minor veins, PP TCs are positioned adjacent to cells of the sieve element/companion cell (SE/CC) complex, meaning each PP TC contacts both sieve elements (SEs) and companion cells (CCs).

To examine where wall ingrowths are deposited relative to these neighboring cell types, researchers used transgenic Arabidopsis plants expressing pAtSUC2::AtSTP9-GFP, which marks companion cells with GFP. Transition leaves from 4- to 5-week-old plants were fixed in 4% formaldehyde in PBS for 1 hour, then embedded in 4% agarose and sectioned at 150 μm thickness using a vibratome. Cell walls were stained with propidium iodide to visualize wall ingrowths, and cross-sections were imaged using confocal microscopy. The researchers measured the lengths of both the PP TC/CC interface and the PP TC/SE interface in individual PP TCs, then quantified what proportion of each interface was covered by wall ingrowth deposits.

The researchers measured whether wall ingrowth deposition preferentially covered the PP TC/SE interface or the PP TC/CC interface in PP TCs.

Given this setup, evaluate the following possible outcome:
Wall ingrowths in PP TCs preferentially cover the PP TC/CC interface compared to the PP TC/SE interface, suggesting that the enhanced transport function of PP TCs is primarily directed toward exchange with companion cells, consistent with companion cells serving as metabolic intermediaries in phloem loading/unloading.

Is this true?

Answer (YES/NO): NO